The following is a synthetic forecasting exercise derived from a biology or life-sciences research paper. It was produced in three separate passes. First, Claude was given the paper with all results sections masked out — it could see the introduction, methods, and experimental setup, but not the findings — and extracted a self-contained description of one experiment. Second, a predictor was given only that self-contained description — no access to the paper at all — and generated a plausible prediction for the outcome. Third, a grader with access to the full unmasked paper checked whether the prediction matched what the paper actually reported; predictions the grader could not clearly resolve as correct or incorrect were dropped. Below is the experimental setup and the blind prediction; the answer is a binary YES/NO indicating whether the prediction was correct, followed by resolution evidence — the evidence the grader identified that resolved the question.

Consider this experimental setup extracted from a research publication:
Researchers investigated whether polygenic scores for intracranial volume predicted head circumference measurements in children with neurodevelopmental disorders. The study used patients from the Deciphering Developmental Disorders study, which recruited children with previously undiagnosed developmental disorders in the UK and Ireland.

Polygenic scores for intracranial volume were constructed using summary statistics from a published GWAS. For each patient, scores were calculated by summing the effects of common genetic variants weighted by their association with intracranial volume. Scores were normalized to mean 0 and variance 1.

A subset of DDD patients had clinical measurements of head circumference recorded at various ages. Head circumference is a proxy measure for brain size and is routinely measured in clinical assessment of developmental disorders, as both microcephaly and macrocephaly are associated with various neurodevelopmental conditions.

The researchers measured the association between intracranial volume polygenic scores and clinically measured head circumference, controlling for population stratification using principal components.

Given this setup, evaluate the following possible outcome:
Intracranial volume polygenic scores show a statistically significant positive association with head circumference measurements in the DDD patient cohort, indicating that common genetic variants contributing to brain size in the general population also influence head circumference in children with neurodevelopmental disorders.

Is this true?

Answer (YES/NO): YES